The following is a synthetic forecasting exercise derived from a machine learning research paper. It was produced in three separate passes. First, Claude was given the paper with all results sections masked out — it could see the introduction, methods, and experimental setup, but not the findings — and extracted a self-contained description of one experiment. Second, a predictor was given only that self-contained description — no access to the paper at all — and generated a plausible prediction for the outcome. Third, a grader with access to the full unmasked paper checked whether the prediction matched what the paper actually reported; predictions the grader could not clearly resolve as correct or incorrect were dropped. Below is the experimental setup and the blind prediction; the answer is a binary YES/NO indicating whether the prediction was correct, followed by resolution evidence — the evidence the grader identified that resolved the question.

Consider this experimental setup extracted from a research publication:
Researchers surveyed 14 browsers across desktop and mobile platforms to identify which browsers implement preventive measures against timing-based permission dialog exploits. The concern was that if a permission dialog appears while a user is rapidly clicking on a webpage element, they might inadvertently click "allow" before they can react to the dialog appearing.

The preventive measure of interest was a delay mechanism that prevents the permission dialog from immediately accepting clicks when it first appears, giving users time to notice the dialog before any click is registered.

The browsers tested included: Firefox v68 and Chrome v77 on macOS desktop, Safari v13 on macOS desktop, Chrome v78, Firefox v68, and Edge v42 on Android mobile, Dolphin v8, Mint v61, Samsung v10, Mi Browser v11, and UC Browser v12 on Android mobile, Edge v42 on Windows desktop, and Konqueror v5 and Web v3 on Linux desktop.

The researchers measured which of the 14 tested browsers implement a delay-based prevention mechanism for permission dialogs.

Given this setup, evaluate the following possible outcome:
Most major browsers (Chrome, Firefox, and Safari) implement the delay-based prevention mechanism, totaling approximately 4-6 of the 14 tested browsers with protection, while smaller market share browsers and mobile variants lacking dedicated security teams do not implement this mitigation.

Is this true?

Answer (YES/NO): NO